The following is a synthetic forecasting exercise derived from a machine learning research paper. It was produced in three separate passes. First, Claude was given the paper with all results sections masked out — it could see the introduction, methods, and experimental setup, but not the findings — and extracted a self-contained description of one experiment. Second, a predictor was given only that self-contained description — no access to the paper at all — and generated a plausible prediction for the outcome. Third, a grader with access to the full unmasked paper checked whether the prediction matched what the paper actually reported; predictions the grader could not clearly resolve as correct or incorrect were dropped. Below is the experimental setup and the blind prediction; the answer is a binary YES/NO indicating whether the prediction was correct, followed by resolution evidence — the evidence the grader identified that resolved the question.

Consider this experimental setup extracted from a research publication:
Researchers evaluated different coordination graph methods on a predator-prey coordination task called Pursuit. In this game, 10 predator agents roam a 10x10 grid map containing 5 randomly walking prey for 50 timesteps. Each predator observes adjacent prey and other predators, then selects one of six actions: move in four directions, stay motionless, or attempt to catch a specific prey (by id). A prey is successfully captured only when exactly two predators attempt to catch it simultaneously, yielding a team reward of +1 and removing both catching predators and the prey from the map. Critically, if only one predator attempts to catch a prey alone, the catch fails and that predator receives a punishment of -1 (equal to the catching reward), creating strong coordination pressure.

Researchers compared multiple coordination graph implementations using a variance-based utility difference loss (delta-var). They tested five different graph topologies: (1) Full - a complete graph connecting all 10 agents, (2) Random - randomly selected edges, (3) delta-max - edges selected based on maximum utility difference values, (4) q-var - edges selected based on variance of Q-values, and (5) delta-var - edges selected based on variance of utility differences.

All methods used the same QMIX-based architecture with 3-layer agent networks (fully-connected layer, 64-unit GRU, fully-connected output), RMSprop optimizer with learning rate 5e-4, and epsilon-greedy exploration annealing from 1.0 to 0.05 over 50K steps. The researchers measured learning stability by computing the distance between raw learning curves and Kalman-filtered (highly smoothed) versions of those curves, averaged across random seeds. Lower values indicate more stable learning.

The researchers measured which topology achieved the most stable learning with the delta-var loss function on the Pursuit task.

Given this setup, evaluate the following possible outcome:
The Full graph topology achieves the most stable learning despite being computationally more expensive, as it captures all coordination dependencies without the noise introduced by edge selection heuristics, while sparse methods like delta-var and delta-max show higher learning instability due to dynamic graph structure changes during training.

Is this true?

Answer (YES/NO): NO